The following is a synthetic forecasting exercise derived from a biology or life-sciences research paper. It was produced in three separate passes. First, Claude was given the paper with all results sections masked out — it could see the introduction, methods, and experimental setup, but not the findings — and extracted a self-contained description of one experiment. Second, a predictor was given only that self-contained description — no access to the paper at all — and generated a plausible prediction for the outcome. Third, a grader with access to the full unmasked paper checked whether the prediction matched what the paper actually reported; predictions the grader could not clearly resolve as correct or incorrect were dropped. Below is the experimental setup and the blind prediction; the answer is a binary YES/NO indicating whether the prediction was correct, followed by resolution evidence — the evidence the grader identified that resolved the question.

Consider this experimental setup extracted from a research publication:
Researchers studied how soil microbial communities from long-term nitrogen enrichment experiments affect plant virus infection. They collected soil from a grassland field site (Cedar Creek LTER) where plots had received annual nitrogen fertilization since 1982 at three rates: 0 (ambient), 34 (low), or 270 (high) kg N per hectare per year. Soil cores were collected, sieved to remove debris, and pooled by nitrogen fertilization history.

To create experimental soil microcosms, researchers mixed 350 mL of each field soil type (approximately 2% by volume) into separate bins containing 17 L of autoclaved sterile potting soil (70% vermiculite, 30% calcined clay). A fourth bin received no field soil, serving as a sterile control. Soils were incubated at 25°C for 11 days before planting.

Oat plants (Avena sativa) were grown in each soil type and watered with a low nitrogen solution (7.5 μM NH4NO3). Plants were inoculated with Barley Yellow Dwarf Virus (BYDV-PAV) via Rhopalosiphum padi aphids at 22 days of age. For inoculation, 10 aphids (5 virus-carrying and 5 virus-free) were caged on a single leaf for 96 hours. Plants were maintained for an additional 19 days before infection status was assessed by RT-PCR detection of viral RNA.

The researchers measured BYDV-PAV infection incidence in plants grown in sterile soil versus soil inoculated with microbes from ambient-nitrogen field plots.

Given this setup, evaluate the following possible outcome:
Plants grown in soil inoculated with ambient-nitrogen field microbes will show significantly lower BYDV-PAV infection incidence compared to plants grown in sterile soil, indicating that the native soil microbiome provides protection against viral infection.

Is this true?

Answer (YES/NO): NO